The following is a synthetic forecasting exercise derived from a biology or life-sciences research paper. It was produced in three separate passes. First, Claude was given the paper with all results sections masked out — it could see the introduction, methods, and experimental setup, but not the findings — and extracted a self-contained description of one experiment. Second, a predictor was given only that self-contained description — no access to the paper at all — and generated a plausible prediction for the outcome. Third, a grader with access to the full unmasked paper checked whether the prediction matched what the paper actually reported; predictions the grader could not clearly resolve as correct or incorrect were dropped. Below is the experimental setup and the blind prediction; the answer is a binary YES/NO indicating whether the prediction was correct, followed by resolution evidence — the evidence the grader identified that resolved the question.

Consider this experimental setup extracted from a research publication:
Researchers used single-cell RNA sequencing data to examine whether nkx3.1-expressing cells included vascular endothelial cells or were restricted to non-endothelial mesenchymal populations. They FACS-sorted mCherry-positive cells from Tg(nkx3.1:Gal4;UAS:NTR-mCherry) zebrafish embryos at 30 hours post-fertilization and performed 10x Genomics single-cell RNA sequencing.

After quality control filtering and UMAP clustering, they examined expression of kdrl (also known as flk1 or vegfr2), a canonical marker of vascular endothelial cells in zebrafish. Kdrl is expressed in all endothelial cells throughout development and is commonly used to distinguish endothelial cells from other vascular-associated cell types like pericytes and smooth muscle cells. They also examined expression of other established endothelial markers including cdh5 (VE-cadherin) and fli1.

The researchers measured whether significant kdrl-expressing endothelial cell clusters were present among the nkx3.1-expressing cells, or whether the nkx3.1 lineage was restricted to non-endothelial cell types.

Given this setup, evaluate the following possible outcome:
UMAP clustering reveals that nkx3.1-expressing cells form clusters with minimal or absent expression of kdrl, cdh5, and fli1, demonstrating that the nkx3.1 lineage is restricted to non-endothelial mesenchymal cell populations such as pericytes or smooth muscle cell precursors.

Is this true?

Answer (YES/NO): NO